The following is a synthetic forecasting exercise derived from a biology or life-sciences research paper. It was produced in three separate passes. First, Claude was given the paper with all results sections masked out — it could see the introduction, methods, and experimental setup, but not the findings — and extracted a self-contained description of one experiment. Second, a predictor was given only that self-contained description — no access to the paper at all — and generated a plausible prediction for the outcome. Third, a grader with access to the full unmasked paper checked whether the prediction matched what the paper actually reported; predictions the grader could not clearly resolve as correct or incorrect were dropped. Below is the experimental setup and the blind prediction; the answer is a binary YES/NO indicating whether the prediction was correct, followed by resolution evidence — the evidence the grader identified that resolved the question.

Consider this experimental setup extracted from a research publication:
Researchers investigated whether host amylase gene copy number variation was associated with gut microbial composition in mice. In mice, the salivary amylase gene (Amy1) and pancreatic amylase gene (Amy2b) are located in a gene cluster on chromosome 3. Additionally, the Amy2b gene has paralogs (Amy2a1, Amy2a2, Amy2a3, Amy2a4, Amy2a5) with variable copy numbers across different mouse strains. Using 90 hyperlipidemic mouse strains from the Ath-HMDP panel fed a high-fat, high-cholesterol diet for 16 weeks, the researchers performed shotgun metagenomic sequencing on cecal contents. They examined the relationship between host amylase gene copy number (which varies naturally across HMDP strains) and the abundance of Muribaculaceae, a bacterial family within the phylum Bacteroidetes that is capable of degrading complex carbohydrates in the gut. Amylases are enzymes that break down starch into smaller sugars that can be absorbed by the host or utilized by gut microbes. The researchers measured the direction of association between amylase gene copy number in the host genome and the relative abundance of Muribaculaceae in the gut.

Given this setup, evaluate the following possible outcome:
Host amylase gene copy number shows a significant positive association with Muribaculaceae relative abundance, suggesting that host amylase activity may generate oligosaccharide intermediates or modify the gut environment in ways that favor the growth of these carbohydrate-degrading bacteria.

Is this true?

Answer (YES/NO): NO